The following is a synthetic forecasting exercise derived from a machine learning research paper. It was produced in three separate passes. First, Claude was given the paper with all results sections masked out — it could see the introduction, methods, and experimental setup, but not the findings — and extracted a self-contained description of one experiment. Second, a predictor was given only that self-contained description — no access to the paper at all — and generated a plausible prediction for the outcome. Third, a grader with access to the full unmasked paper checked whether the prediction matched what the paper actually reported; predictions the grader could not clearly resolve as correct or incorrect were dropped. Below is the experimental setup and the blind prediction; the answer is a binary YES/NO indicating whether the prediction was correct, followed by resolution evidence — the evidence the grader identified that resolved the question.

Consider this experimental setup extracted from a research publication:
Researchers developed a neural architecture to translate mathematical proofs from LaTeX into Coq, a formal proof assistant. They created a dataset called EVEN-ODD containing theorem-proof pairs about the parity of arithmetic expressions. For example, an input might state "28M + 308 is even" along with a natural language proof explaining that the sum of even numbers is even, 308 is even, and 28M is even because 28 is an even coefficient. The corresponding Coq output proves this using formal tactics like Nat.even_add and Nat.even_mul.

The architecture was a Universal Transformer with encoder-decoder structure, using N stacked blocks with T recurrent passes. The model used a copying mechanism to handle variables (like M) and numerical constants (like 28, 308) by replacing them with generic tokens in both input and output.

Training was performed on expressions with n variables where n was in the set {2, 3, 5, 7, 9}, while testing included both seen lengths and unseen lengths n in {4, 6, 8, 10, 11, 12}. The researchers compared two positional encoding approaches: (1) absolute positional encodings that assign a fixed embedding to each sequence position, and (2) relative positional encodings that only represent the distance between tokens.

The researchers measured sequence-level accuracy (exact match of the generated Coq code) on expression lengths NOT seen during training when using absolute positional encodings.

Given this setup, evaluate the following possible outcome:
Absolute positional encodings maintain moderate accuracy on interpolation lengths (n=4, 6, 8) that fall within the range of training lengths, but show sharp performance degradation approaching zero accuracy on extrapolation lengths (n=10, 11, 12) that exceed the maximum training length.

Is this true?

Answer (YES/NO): NO